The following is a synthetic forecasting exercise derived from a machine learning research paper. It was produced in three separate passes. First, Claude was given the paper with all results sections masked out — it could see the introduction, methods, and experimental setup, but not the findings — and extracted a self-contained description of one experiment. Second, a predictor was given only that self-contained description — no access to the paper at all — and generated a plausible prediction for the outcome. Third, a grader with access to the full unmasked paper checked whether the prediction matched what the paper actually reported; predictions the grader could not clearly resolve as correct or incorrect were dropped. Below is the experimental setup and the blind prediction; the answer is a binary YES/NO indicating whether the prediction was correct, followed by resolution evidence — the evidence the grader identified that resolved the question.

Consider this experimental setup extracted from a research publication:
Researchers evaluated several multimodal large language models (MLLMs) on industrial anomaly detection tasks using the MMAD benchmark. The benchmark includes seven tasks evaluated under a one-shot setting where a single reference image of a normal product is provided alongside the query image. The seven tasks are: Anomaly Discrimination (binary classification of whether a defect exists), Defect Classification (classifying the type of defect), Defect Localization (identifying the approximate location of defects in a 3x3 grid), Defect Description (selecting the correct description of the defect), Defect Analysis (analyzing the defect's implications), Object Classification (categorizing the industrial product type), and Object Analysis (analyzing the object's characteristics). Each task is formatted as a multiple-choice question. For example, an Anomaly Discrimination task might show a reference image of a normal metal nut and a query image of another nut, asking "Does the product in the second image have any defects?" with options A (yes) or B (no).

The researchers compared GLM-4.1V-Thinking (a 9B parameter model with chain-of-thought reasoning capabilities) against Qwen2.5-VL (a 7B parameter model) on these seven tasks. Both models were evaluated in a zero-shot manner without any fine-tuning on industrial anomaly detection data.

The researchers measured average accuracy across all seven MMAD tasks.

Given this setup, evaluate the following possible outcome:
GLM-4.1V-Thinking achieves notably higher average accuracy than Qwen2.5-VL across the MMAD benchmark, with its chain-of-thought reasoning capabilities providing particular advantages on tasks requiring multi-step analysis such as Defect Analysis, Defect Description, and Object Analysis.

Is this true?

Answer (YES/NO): NO